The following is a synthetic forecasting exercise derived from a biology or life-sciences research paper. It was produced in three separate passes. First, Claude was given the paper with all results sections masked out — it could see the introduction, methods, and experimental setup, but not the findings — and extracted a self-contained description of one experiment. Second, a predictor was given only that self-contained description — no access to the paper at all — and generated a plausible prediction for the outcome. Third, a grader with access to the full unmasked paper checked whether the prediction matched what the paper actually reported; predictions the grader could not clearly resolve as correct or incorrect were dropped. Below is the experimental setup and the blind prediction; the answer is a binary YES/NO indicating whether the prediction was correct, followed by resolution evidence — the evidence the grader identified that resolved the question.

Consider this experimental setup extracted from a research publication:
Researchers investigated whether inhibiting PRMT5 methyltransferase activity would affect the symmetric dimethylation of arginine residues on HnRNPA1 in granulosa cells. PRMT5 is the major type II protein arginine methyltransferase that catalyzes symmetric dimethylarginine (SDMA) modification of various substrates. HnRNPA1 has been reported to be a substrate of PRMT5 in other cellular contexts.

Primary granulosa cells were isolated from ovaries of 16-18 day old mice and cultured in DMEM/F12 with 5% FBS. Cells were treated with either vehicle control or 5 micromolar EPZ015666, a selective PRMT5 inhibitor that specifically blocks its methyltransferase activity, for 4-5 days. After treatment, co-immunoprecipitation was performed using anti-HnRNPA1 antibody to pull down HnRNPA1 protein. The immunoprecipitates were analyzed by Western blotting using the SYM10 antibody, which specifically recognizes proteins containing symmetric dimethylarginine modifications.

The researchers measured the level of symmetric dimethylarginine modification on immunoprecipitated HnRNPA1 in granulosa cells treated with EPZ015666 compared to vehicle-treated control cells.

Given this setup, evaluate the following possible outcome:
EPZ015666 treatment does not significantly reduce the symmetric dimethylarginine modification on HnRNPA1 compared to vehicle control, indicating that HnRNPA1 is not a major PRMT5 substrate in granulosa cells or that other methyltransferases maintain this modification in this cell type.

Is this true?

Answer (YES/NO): NO